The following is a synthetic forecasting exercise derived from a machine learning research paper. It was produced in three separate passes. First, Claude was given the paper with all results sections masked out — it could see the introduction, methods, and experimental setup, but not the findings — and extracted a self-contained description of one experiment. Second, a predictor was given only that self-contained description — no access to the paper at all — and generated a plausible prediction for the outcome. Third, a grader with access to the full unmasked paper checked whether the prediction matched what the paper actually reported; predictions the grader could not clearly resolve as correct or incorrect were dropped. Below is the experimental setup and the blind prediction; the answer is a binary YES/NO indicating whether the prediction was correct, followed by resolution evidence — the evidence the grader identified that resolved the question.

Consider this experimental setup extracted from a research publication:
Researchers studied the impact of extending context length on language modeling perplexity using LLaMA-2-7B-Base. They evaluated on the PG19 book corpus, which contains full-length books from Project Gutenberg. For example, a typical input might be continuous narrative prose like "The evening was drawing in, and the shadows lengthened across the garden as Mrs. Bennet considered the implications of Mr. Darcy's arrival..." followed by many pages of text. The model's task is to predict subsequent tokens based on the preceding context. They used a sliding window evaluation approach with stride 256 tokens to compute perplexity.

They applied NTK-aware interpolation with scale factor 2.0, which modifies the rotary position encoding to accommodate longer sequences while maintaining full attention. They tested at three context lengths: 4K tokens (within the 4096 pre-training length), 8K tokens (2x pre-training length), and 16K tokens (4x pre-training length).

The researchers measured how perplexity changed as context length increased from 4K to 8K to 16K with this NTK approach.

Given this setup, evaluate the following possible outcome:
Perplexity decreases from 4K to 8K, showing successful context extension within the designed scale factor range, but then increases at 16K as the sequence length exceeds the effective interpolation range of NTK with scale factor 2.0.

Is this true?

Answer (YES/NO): NO